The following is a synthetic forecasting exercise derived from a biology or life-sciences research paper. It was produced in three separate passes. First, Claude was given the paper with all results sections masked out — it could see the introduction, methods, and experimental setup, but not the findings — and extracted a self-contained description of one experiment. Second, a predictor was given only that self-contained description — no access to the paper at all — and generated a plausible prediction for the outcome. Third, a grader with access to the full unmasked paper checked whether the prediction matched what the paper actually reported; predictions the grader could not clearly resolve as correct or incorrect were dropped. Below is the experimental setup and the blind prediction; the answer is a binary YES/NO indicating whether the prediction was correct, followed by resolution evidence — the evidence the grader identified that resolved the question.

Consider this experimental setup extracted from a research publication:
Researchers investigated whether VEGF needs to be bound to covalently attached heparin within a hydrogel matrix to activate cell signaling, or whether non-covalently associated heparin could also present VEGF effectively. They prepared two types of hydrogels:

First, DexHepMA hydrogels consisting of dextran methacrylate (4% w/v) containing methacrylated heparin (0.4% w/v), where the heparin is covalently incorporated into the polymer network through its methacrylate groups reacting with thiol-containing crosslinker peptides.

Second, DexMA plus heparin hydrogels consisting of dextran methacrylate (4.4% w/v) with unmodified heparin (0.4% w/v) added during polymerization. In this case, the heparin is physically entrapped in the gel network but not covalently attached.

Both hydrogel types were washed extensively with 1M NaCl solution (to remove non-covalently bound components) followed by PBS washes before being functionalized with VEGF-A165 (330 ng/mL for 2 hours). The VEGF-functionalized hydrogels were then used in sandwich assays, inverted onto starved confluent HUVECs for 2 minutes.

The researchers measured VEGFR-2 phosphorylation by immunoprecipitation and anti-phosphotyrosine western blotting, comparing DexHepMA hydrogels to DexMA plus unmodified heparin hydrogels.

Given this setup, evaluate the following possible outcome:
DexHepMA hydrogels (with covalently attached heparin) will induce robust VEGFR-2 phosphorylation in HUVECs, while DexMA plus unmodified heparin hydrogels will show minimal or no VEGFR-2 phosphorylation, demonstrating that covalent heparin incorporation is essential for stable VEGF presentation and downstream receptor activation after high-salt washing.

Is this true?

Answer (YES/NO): YES